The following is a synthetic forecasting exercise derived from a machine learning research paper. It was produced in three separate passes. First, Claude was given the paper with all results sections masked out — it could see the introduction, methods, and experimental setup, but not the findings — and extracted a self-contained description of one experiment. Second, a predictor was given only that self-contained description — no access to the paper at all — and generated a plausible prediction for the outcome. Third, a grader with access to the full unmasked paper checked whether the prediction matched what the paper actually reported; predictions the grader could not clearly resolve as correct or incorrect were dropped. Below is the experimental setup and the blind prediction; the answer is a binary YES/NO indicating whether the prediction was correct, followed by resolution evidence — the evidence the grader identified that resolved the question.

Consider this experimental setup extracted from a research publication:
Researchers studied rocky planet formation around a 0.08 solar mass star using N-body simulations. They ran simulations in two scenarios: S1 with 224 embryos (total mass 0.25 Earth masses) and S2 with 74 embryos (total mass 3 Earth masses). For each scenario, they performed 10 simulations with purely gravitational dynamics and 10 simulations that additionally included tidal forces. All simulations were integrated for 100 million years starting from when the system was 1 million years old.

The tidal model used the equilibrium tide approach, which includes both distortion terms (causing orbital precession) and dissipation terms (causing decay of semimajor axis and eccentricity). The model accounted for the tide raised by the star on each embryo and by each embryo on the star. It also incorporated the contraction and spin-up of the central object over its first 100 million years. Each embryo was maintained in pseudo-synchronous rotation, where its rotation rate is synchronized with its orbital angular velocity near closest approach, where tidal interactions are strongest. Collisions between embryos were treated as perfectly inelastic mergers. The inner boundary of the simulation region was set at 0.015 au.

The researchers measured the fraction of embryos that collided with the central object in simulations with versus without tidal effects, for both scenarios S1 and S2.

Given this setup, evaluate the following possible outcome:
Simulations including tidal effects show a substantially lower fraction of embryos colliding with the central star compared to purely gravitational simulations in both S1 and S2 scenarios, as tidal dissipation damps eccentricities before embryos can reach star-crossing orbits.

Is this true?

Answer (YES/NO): NO